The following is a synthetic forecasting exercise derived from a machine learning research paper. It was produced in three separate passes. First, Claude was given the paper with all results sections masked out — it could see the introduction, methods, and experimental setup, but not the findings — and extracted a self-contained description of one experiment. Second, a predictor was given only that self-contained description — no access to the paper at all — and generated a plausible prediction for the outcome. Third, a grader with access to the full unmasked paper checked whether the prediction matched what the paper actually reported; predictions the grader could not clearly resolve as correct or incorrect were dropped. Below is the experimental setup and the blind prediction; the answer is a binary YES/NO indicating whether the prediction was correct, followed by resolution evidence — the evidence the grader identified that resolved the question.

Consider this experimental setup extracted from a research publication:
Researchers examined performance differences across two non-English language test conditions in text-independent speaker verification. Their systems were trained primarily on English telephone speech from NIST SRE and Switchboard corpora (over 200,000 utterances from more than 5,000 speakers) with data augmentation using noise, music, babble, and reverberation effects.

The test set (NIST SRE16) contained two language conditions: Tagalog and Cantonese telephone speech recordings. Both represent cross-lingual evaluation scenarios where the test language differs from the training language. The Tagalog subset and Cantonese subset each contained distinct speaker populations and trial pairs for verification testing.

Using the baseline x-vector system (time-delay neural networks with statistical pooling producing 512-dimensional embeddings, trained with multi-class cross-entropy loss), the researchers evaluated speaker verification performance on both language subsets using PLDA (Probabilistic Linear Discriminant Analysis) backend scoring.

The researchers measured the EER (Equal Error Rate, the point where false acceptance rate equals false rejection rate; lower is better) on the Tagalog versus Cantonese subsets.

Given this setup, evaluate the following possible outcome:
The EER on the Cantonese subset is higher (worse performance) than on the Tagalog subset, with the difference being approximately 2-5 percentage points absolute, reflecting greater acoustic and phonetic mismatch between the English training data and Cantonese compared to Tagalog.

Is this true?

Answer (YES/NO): NO